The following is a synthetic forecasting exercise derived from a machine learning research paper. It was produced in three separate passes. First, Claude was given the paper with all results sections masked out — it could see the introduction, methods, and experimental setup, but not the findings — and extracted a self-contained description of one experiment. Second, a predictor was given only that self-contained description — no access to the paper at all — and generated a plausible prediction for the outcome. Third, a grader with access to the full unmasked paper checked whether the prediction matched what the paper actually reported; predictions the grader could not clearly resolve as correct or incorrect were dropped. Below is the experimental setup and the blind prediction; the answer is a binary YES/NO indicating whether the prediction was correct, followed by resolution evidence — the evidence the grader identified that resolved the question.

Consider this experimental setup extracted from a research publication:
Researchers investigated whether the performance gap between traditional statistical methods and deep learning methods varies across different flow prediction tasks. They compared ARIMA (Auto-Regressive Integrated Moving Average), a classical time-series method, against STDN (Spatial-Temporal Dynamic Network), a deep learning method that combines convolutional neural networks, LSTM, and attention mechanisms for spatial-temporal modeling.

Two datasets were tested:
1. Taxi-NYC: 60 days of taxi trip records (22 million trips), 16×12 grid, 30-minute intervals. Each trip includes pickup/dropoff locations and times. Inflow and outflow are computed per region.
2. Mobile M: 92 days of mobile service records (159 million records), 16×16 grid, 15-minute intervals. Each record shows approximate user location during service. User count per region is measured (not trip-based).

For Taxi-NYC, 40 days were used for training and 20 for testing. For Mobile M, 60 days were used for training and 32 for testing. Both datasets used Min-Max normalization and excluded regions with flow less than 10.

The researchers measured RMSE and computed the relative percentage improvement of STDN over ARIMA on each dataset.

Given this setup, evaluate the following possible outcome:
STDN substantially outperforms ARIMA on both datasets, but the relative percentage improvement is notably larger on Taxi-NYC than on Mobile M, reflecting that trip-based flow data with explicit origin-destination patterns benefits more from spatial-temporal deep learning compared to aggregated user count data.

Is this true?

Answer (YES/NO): NO